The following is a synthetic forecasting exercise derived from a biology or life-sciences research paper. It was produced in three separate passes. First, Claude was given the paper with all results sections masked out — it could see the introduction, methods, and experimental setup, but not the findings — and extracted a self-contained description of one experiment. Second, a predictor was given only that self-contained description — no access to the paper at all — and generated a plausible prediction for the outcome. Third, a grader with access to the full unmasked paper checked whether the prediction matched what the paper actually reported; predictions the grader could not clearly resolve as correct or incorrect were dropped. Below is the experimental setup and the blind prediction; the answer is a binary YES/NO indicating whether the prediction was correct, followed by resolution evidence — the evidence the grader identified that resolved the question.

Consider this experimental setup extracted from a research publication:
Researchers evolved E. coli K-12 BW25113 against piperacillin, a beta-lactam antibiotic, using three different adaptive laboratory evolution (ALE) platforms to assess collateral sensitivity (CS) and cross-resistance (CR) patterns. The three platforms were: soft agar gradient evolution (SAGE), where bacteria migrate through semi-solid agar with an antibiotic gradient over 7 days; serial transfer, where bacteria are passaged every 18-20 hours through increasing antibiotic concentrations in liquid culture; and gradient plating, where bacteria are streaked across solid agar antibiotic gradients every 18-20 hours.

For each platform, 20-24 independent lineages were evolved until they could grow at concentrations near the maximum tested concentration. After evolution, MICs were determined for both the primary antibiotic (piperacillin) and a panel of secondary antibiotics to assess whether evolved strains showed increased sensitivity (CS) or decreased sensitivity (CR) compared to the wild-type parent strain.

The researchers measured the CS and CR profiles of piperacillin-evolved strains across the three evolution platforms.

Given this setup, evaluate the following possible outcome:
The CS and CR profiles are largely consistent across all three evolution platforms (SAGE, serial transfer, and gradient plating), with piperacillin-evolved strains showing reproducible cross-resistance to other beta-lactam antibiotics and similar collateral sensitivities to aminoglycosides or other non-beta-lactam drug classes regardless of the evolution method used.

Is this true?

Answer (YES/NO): NO